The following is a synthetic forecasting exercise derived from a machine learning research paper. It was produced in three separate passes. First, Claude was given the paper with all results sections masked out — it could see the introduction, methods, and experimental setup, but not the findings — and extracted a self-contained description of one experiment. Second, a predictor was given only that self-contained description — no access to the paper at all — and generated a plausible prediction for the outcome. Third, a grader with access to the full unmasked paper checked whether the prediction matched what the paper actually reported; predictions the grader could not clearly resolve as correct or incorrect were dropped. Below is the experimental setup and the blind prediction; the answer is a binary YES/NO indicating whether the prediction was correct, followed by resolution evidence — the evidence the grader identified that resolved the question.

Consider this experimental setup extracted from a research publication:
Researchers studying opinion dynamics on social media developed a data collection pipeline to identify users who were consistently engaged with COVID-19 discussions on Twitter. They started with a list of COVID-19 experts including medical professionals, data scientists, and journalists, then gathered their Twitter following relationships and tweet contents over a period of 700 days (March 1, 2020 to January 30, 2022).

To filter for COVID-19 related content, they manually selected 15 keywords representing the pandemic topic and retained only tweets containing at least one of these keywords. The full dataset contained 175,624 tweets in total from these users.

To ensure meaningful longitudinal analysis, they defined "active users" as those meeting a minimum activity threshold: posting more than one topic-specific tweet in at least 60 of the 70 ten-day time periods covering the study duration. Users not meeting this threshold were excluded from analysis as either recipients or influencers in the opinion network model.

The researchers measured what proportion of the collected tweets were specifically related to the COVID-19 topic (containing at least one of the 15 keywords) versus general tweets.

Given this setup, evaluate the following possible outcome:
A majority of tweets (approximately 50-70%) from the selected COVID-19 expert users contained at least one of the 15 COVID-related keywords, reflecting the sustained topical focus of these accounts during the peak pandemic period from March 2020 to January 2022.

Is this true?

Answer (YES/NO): NO